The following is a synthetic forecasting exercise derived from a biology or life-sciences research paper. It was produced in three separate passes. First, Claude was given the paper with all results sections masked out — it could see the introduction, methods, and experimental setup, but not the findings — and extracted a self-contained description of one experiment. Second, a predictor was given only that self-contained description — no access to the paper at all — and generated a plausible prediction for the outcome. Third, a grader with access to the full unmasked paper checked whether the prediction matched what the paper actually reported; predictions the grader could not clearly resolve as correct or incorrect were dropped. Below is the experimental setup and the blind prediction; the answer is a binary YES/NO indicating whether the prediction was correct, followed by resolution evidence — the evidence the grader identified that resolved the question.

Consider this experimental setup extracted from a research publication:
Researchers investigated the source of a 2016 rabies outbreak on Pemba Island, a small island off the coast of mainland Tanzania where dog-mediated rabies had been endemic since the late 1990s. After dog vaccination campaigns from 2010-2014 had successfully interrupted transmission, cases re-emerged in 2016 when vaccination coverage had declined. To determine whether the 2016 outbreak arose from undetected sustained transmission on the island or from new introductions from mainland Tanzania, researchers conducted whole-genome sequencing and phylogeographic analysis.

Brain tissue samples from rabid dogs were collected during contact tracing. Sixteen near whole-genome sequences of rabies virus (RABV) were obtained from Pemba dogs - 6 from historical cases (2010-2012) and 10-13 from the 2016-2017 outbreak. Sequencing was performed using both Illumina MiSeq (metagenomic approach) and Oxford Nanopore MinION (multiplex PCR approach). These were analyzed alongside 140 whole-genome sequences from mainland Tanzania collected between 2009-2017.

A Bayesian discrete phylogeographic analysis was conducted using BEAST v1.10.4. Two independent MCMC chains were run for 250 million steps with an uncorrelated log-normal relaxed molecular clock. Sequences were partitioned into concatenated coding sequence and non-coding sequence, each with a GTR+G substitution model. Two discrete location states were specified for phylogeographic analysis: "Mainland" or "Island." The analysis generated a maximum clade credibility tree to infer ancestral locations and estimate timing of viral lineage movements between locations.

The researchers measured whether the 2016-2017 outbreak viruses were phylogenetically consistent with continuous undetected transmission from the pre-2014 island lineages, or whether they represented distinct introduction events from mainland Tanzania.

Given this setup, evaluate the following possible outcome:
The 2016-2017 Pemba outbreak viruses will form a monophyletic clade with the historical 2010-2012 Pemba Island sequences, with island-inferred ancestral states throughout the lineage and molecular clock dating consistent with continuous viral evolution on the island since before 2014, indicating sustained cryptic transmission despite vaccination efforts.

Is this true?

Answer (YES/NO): NO